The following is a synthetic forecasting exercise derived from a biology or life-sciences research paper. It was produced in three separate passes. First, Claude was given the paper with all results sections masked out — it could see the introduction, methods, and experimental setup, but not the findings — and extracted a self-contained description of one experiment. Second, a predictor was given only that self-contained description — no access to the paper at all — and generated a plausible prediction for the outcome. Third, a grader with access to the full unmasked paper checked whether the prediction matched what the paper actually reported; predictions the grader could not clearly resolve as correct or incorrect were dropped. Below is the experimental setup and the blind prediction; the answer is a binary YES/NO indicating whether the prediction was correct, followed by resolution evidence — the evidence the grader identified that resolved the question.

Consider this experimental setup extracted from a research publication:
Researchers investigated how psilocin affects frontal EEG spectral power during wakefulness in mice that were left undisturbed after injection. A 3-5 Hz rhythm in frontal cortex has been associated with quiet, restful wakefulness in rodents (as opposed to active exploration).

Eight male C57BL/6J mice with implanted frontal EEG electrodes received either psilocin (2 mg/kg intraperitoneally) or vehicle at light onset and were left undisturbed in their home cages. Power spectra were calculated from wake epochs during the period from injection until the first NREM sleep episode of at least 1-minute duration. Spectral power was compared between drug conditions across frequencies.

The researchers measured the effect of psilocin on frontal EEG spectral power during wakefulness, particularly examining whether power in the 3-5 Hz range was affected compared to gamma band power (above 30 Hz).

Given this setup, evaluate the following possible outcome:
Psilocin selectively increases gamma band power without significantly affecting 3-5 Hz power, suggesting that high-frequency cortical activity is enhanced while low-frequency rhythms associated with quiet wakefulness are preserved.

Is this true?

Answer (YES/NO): NO